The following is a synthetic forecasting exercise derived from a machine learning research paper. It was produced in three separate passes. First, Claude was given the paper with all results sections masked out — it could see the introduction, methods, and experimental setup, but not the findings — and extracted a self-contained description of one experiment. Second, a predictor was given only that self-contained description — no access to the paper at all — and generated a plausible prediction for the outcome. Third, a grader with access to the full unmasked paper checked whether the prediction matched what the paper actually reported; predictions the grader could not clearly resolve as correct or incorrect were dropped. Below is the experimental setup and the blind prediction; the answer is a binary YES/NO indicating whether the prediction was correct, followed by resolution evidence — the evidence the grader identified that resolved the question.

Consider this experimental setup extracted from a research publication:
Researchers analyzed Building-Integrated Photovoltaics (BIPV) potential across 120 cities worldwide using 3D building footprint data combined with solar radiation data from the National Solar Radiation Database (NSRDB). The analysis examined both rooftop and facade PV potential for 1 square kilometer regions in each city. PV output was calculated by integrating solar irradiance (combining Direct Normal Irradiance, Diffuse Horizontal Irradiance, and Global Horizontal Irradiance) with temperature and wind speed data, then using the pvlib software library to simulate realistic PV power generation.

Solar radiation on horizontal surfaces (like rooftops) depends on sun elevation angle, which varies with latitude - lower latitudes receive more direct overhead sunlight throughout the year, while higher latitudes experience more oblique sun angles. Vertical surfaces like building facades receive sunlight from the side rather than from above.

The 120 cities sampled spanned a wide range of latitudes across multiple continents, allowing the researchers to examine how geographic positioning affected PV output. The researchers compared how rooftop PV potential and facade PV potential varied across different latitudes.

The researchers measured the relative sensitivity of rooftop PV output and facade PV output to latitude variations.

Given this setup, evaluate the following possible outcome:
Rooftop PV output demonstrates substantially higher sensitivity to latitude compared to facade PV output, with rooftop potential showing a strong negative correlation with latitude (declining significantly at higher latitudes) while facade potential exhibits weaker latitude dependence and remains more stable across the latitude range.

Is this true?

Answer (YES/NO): YES